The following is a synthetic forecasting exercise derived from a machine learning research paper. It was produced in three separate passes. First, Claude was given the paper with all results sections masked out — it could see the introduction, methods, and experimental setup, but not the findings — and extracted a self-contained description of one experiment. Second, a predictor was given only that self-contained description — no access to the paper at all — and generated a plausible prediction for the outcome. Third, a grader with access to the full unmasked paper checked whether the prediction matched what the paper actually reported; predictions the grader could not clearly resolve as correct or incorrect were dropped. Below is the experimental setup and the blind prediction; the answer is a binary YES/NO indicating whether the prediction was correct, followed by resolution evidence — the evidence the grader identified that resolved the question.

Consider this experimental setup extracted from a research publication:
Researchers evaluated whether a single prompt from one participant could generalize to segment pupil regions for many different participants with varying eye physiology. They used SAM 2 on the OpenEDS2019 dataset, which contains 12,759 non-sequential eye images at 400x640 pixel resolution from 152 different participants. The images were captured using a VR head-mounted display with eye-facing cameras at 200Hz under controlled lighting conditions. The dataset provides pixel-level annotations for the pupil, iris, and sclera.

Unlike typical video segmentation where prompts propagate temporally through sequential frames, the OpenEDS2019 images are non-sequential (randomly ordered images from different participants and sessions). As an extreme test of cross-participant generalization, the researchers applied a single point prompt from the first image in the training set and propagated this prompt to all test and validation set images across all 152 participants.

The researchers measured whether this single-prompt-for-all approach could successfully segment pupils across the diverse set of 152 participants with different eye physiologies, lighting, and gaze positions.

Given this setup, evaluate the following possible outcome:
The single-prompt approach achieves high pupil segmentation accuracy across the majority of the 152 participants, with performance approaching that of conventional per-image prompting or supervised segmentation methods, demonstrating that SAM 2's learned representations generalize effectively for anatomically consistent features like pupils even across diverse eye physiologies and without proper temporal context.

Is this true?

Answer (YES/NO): YES